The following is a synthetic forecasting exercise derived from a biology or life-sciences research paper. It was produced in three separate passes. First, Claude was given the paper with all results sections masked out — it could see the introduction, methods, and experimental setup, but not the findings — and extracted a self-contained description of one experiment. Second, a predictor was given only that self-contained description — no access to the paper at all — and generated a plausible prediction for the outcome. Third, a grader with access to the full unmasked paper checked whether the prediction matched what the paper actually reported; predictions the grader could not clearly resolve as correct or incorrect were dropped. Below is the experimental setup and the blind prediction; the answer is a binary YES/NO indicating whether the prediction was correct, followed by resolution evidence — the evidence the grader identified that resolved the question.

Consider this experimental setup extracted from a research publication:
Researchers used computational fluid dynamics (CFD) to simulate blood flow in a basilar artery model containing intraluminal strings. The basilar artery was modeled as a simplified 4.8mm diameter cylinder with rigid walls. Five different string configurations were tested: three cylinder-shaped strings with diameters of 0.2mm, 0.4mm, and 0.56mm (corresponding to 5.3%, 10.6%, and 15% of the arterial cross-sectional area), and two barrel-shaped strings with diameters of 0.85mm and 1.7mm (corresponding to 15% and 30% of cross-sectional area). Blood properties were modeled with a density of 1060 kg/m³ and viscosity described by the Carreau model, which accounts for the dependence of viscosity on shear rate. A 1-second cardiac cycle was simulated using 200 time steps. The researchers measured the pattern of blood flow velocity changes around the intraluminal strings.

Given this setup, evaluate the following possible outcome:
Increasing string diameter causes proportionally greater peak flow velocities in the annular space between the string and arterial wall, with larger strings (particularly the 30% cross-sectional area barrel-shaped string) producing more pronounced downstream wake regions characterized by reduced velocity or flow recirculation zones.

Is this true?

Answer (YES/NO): YES